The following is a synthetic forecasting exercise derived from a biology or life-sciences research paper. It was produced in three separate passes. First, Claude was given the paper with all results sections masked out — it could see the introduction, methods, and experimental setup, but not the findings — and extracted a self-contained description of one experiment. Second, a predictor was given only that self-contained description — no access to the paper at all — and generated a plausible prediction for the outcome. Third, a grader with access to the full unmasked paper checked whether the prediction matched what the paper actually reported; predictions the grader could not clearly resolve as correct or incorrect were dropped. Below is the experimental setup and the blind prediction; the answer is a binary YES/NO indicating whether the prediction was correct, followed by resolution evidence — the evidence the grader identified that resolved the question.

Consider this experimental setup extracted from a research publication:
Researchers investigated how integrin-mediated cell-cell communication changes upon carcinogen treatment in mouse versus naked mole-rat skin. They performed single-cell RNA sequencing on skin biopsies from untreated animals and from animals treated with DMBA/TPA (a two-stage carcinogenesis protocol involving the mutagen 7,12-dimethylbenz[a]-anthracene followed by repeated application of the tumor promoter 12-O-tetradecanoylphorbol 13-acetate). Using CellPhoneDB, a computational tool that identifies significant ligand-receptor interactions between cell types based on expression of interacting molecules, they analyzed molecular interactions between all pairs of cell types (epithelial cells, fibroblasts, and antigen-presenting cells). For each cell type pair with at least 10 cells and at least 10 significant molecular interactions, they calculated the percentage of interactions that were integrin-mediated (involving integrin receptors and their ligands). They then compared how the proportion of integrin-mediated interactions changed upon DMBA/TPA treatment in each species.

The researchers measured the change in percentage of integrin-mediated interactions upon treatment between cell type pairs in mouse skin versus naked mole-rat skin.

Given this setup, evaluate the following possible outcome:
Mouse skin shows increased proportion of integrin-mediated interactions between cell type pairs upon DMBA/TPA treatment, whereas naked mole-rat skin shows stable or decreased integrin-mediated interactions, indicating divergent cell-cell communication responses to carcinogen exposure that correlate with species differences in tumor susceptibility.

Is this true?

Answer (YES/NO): NO